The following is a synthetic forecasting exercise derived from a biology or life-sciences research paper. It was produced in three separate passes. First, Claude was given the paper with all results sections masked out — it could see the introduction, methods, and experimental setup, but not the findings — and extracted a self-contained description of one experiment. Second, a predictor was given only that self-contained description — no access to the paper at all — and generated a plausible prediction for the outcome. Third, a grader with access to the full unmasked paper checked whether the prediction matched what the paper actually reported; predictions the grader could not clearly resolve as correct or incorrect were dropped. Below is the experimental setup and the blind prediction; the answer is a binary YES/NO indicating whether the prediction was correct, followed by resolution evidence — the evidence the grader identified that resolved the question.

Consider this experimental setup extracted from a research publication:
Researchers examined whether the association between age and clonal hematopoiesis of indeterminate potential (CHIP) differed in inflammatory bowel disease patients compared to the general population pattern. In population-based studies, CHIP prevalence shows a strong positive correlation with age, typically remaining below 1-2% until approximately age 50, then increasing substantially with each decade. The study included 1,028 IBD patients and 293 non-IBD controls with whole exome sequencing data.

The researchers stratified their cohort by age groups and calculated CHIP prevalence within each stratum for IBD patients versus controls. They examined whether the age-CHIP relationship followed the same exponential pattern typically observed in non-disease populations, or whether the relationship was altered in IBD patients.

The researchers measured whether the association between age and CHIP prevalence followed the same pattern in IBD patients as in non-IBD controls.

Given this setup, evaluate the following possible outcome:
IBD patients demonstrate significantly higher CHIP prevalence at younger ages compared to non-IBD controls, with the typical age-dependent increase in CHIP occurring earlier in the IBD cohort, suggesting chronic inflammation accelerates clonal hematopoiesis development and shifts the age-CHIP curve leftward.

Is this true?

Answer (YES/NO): YES